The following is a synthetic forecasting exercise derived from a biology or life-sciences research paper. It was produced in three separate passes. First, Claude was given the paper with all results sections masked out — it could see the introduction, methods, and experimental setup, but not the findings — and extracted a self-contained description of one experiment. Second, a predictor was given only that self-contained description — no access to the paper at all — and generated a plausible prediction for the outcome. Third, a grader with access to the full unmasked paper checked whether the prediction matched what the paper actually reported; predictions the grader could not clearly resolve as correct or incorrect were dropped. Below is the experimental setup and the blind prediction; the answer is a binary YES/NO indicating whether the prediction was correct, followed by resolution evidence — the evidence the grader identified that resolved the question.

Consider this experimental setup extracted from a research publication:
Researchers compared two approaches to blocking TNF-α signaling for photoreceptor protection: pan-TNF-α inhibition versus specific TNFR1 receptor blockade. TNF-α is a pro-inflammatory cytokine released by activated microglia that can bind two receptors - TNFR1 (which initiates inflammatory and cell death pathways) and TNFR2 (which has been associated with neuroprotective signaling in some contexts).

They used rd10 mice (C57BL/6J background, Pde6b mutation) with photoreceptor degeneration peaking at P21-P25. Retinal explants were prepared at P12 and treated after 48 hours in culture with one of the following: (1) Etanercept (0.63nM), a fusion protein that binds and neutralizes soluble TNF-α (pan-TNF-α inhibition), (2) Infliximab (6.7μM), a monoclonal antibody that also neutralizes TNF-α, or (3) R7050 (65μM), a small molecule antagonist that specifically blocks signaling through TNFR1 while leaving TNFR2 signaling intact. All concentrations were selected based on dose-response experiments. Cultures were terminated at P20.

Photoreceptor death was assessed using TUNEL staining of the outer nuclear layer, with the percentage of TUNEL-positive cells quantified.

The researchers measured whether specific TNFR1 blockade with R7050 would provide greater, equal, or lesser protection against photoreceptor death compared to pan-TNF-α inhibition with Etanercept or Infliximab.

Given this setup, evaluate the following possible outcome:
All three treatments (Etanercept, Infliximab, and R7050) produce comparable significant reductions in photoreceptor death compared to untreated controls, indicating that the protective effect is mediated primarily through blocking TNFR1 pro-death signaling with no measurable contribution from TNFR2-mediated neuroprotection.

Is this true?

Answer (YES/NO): NO